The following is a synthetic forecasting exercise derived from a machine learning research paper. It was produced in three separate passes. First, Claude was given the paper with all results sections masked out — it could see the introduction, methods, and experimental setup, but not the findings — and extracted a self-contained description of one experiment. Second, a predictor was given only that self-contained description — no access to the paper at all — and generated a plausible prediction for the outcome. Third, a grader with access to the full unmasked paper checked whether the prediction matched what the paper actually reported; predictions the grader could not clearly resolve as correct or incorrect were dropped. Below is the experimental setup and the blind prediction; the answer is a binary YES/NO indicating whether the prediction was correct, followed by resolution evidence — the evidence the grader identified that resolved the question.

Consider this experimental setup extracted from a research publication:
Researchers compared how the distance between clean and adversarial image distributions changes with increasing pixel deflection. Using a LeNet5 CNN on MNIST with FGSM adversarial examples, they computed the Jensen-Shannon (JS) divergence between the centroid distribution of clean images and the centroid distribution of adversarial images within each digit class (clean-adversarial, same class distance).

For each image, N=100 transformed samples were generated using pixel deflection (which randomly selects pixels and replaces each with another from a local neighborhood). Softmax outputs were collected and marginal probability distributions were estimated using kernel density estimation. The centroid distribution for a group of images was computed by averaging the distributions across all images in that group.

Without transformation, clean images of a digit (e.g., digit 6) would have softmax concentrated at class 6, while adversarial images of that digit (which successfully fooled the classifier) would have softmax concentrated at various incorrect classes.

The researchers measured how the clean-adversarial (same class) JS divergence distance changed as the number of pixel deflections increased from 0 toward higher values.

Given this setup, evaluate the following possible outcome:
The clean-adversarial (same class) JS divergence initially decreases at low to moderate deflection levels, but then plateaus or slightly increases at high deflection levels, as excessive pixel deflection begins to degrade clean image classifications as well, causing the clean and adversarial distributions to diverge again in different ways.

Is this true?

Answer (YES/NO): NO